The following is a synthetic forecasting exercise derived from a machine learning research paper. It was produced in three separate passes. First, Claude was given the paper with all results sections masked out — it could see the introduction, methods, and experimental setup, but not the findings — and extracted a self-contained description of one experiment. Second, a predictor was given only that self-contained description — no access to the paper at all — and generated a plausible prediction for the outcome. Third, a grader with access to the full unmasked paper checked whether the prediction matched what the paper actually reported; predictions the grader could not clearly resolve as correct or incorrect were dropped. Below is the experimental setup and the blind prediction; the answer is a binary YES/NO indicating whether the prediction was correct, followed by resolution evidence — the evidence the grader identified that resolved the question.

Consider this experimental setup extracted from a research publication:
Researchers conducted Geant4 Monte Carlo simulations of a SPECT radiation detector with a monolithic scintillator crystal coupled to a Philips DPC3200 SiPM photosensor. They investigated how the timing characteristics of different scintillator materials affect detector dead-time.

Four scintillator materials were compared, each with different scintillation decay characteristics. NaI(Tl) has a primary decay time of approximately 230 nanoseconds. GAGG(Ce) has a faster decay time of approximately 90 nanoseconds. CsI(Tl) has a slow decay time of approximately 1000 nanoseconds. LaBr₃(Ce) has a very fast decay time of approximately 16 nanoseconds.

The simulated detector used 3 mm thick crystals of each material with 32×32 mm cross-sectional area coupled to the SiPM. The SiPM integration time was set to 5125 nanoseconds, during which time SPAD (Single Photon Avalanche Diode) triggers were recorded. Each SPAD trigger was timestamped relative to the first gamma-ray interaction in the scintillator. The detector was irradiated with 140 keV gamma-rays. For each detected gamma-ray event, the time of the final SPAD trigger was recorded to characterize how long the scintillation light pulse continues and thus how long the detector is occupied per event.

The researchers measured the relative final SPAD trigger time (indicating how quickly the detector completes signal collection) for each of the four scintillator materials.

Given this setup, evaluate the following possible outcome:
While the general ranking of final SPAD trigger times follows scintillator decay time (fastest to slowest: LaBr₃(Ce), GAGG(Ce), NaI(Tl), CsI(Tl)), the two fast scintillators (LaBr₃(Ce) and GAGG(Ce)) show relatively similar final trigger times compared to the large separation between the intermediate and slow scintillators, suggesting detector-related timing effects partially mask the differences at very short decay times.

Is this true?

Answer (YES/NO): NO